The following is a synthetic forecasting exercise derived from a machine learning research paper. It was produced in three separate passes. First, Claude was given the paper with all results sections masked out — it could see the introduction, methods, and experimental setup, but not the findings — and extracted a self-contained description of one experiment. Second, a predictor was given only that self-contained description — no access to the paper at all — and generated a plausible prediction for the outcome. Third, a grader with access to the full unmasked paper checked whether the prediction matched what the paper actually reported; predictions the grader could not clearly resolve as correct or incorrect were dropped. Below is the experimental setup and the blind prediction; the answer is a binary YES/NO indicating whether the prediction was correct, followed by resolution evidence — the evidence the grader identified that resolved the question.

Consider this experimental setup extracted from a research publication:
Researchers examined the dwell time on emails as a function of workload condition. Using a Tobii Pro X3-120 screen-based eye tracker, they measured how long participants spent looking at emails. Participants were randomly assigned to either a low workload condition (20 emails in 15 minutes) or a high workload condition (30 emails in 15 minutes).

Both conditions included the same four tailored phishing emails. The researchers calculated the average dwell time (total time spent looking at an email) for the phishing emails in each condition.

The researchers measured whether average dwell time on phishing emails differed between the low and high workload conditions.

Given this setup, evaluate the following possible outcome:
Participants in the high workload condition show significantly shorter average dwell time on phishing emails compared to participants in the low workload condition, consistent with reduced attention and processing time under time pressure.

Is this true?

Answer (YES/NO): YES